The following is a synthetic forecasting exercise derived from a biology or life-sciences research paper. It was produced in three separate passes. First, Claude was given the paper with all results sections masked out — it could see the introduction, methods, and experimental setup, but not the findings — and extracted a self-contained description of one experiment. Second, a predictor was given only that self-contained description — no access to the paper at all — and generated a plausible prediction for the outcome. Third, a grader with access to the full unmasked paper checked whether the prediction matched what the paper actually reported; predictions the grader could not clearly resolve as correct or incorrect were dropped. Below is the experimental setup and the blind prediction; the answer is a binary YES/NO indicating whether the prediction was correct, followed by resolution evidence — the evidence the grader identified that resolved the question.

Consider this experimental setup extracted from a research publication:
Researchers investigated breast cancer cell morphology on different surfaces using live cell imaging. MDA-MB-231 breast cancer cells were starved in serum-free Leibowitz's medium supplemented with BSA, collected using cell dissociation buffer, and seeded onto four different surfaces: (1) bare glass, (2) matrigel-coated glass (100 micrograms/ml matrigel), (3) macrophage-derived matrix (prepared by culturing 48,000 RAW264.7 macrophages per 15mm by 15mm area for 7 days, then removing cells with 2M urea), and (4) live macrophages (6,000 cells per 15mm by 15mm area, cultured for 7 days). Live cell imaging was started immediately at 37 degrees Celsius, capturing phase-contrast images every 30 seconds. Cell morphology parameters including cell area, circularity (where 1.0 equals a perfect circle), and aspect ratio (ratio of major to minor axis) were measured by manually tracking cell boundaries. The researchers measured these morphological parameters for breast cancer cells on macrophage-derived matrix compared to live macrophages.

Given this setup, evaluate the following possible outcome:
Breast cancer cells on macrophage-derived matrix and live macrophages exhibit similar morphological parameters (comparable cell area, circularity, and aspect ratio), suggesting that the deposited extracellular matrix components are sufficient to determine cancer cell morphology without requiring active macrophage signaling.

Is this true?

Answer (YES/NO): NO